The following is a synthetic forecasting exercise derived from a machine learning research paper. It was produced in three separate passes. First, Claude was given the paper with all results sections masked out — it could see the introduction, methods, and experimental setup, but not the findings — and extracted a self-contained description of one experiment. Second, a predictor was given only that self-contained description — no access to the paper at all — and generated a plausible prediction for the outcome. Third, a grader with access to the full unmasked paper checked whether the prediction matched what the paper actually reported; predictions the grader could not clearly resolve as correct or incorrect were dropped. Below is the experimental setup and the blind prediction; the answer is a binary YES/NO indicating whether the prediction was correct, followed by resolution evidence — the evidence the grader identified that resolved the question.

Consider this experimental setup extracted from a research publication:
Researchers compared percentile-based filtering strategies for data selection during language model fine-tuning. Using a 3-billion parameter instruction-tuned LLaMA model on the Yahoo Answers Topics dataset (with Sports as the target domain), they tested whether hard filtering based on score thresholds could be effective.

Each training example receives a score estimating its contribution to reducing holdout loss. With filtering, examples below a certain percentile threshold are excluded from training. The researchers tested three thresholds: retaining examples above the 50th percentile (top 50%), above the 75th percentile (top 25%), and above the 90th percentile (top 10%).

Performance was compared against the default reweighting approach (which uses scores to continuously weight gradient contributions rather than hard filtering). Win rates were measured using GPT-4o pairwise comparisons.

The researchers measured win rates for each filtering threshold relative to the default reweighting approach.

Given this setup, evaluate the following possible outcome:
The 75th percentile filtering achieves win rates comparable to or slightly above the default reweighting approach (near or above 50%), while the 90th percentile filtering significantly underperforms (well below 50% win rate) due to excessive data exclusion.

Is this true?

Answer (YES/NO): NO